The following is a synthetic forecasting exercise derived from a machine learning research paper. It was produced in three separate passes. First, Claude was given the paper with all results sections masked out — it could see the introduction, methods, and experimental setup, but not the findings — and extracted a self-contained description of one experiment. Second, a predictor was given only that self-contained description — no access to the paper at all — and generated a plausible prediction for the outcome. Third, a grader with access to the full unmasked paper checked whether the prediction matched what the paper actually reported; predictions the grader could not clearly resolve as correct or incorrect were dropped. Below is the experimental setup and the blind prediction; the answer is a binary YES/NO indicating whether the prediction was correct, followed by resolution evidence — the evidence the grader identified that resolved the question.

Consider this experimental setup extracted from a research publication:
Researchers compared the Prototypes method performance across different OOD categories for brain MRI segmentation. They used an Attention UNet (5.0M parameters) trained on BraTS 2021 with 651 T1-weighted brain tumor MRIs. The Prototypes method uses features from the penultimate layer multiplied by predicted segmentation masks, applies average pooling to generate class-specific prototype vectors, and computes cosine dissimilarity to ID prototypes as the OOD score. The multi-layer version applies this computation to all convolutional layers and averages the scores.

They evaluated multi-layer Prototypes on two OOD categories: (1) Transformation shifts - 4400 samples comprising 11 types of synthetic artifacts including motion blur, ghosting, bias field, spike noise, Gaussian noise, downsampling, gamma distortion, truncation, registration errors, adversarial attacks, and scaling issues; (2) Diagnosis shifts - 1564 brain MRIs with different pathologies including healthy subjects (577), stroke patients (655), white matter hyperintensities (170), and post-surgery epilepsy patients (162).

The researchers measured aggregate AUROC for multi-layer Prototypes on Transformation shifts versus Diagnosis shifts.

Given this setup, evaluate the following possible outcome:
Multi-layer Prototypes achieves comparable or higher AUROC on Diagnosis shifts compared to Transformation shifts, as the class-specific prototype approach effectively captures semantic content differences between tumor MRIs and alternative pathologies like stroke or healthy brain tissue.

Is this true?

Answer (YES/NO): YES